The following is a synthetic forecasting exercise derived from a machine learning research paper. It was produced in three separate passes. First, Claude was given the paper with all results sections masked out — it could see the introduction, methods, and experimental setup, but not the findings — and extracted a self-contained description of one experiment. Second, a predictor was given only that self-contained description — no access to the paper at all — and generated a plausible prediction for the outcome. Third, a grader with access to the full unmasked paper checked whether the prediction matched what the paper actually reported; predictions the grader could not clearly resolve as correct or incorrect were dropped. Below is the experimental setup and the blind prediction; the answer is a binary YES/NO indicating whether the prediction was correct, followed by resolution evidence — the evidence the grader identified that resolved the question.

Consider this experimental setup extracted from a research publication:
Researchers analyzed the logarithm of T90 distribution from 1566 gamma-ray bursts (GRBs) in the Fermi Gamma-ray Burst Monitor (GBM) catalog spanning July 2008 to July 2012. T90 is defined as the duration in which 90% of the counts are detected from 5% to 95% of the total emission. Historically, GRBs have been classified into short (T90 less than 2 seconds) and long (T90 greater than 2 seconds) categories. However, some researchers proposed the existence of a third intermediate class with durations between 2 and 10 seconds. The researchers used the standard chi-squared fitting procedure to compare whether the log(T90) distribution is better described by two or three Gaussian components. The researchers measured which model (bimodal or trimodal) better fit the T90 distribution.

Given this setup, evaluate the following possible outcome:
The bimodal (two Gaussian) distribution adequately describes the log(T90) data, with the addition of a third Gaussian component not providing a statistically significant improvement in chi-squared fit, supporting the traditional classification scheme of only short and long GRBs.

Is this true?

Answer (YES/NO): YES